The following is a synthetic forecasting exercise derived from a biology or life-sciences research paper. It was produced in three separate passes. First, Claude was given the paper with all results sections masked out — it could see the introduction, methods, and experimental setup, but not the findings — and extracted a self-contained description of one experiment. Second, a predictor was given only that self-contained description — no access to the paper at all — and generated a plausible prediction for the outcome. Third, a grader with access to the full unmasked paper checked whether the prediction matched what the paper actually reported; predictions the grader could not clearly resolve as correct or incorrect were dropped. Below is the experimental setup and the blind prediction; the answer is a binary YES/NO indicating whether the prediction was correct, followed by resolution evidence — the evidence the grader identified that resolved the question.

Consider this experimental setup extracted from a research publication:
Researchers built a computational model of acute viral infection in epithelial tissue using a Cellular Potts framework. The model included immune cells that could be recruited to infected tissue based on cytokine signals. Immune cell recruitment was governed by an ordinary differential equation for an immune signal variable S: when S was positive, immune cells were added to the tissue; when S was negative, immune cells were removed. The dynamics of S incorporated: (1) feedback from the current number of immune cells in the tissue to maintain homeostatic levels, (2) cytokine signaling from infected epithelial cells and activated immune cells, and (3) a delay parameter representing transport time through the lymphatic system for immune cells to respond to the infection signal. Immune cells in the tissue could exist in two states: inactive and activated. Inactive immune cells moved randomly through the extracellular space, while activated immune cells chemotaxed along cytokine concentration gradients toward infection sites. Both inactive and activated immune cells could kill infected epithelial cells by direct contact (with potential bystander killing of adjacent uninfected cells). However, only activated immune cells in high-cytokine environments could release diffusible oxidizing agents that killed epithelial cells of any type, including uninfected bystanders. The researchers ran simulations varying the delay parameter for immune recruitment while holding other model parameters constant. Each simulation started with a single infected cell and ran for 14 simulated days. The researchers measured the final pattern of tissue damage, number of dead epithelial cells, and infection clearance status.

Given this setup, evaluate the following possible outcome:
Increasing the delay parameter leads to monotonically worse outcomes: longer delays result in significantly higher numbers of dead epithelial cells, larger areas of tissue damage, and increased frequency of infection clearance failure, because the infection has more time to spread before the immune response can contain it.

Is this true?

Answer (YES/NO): NO